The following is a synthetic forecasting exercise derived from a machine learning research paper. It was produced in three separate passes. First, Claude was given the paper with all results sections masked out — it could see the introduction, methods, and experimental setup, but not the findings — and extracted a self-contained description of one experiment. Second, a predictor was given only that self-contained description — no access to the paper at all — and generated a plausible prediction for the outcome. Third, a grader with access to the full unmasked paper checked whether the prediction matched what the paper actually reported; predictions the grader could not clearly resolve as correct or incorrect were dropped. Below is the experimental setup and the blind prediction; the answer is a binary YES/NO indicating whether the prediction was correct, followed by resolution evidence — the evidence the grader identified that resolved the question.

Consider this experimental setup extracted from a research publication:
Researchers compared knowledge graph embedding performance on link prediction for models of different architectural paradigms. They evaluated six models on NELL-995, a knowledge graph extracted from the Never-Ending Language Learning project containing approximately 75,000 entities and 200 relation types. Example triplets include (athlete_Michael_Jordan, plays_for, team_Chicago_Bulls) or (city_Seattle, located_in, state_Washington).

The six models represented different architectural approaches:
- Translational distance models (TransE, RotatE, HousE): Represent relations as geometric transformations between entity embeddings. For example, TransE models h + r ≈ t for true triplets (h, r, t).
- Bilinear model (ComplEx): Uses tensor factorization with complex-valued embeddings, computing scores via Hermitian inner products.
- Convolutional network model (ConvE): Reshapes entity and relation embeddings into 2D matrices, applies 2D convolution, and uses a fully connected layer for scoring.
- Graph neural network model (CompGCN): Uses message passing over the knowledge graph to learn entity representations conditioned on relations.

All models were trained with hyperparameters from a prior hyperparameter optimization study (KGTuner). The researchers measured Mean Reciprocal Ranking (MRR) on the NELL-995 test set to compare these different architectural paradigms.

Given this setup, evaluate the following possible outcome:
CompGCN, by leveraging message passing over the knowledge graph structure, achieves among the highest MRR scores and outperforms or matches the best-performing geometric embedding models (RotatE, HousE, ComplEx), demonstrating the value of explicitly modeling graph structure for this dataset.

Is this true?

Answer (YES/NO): NO